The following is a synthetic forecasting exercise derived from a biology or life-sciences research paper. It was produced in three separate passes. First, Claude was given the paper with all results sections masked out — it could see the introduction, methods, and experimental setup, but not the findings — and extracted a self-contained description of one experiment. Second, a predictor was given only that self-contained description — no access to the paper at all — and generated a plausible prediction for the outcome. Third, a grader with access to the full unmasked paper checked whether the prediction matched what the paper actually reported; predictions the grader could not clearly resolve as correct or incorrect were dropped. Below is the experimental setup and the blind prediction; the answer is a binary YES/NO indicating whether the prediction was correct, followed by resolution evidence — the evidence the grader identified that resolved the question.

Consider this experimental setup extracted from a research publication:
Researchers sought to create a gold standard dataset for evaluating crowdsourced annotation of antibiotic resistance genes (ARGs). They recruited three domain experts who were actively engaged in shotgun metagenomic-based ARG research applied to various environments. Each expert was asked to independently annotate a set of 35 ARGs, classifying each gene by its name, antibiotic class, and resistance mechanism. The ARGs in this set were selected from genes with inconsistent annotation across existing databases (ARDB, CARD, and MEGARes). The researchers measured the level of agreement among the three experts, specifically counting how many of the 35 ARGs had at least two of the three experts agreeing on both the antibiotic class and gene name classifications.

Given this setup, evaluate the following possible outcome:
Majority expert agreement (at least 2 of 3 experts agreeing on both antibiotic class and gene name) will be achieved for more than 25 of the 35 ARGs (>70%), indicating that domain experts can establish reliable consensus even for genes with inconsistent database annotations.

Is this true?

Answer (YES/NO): YES